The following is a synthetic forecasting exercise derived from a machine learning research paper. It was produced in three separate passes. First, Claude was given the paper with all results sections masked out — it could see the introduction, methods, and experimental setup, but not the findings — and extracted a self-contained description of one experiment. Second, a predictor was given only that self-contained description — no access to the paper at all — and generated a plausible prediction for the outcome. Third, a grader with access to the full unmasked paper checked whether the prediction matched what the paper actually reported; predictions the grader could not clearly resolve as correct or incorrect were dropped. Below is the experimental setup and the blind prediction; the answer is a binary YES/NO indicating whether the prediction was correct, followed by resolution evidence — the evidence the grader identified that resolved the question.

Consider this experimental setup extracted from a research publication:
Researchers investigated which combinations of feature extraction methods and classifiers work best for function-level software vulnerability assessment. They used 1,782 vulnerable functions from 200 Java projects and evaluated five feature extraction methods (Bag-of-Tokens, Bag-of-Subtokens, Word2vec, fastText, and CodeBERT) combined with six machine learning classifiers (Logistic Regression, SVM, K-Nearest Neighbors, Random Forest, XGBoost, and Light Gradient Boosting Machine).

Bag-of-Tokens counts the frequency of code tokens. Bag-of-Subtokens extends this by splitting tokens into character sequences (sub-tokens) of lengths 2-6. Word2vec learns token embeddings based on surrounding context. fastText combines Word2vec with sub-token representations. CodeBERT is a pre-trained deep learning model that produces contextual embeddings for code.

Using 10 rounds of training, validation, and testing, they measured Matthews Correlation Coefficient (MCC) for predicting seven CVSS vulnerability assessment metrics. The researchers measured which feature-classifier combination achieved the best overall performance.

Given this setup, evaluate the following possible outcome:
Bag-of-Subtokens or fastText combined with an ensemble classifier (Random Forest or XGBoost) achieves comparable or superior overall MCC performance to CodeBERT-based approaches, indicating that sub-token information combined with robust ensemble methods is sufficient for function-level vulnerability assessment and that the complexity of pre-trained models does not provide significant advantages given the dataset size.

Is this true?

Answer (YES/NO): NO